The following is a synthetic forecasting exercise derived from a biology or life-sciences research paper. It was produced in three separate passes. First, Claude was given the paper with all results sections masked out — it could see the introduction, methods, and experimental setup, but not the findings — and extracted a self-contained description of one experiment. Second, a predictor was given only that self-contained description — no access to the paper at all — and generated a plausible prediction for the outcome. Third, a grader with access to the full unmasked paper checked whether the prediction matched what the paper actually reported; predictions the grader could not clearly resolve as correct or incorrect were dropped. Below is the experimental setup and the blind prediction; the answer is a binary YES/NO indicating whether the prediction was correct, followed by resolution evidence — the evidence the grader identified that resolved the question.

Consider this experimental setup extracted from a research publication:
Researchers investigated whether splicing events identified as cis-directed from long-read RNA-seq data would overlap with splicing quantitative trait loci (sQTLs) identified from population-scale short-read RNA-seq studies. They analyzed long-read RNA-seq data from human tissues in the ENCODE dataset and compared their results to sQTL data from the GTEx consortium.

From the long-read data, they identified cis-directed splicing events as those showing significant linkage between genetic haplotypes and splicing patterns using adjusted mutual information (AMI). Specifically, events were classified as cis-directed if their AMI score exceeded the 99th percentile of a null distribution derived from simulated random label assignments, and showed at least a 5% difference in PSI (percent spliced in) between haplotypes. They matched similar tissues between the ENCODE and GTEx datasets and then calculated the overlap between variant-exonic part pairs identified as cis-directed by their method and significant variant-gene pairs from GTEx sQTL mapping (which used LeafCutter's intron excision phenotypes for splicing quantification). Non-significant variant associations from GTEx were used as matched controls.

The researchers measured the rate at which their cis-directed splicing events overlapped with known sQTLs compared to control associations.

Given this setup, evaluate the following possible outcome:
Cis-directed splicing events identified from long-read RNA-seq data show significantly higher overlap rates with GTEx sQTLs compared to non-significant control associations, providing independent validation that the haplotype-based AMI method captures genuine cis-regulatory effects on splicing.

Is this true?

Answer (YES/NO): YES